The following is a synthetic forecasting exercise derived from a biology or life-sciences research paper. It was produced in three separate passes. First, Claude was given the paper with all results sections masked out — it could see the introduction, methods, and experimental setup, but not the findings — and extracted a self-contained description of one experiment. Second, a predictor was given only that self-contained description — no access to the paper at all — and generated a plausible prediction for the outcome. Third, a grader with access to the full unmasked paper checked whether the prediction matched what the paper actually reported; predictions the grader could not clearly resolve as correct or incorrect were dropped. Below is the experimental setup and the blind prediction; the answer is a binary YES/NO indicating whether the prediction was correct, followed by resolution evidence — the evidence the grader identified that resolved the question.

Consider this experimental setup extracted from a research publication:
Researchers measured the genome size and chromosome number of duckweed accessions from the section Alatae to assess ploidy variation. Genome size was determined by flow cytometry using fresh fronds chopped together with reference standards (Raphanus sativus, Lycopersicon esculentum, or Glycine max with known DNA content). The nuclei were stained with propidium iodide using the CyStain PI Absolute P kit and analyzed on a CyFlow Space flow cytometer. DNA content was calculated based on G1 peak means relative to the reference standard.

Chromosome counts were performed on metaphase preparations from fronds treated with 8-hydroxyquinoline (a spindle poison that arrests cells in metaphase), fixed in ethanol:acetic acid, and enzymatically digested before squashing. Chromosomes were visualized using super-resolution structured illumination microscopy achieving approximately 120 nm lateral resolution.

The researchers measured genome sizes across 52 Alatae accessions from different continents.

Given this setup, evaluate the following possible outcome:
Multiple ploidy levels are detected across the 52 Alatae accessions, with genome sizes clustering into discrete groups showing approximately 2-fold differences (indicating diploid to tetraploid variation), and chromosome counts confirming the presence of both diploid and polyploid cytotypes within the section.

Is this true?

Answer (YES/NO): YES